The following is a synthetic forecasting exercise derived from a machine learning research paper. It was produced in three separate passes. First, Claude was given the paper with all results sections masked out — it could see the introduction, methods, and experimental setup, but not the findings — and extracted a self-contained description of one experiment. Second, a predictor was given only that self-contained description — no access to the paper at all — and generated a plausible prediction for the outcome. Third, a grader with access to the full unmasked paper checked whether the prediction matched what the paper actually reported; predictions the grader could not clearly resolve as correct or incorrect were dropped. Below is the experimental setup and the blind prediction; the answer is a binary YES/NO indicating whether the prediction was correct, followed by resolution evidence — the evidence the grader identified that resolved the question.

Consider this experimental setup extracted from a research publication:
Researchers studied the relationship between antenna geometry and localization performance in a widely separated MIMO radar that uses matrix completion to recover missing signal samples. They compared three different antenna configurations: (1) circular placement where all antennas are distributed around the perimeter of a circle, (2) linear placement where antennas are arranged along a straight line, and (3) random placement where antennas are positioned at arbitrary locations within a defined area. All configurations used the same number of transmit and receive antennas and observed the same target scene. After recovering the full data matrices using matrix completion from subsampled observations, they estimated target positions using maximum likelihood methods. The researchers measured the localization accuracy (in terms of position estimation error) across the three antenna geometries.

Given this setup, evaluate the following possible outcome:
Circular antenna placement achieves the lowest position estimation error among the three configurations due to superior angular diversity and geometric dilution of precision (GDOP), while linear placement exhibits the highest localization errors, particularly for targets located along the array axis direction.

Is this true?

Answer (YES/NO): YES